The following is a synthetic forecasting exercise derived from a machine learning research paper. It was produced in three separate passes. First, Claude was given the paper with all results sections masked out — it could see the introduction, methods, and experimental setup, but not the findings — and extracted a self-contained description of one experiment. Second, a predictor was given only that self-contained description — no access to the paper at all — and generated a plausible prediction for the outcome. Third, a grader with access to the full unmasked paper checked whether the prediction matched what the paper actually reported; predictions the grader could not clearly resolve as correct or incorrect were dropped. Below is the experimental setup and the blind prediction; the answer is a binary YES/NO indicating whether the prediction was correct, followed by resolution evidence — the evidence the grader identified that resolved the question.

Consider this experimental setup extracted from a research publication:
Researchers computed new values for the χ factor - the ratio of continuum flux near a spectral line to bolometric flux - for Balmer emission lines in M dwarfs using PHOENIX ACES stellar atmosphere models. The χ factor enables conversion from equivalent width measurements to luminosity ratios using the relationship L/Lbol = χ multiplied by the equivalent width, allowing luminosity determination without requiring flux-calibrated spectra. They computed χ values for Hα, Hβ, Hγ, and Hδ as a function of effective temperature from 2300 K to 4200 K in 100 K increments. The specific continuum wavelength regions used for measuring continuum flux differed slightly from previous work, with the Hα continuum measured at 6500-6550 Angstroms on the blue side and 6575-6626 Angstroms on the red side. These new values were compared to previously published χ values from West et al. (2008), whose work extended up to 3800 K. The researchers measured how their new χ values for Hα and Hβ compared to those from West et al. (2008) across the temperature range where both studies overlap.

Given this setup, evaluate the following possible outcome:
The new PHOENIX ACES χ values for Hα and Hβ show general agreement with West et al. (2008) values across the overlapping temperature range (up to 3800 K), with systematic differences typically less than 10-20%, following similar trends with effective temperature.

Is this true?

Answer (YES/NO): NO